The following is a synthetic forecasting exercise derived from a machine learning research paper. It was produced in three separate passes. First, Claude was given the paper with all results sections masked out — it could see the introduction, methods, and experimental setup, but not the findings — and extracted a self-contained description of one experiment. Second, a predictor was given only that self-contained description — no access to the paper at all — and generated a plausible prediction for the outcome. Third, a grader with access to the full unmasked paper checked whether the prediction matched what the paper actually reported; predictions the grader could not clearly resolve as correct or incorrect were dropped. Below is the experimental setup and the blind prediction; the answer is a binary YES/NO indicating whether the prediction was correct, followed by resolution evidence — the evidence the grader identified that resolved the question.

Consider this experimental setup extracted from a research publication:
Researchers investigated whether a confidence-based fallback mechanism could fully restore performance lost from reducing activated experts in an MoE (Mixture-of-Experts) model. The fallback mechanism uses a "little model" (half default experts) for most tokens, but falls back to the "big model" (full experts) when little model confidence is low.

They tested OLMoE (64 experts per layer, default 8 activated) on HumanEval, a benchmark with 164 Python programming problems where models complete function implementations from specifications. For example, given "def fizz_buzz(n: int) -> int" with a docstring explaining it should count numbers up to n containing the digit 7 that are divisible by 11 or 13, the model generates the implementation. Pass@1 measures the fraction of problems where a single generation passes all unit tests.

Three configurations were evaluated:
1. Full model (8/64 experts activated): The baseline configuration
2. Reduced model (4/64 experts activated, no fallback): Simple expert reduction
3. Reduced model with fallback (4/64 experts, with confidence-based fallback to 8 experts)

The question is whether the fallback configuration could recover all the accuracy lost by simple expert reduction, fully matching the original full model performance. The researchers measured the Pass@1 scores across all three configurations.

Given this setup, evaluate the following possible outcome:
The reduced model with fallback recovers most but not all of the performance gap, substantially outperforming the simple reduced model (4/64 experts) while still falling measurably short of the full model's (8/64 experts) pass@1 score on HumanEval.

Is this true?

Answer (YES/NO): NO